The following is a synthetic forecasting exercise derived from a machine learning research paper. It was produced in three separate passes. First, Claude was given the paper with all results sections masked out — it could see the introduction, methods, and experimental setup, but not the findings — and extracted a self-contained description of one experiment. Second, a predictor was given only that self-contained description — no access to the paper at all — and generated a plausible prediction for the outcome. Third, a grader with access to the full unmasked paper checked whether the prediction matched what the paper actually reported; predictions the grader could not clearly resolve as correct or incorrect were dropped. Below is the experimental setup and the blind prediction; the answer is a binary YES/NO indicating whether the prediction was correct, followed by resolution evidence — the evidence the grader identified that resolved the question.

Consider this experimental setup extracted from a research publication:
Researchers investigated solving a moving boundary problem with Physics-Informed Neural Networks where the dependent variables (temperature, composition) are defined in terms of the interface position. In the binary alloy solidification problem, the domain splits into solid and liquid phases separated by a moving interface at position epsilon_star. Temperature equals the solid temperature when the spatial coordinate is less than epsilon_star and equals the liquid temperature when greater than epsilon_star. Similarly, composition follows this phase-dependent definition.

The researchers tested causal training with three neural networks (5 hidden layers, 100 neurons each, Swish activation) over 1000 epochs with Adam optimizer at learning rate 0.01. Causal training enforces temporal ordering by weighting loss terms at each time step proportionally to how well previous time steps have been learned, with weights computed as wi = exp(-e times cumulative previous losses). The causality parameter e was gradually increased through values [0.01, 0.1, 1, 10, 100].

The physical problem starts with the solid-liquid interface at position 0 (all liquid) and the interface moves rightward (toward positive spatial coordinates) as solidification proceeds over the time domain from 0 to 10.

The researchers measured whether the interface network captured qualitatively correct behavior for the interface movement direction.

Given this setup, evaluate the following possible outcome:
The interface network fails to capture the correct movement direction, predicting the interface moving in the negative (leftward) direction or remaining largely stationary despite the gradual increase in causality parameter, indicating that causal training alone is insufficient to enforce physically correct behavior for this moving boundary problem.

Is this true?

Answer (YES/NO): NO